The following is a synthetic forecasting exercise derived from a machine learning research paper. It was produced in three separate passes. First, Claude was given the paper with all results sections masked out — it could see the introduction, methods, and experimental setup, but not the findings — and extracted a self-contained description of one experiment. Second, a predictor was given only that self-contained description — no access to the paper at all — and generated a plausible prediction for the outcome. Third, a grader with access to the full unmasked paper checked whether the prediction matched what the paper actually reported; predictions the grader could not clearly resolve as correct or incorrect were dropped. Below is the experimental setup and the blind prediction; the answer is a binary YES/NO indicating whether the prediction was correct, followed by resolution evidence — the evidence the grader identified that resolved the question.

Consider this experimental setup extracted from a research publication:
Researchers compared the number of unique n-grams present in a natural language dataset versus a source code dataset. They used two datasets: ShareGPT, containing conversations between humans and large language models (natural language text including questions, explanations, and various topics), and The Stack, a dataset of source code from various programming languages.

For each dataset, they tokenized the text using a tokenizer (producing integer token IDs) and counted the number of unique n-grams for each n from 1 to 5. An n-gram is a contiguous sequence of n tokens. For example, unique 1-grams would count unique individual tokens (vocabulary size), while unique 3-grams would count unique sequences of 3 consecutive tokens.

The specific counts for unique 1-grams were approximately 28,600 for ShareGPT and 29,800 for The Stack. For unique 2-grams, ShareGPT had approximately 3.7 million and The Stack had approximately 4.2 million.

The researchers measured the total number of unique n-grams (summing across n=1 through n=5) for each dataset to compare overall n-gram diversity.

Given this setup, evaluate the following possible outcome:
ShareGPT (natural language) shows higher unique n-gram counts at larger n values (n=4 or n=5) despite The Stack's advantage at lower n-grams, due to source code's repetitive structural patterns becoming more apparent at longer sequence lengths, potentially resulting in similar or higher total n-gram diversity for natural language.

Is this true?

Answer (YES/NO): NO